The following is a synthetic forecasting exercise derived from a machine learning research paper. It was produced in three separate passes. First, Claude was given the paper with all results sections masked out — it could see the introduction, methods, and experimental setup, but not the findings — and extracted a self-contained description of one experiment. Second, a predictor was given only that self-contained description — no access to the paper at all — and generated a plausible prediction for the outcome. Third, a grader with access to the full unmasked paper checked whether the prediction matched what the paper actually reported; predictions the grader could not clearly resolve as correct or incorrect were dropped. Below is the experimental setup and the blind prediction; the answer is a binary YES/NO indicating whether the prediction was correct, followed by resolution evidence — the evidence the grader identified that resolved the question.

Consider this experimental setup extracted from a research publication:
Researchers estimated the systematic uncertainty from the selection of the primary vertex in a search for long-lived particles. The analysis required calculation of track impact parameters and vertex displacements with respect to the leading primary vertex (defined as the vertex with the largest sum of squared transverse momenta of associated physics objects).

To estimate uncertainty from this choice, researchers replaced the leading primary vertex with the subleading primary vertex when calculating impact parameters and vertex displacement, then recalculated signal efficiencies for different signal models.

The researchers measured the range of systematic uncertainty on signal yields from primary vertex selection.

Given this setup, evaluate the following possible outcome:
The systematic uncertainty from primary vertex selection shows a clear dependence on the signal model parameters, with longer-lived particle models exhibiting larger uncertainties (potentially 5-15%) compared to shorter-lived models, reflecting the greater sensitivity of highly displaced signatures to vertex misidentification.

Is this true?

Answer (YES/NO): NO